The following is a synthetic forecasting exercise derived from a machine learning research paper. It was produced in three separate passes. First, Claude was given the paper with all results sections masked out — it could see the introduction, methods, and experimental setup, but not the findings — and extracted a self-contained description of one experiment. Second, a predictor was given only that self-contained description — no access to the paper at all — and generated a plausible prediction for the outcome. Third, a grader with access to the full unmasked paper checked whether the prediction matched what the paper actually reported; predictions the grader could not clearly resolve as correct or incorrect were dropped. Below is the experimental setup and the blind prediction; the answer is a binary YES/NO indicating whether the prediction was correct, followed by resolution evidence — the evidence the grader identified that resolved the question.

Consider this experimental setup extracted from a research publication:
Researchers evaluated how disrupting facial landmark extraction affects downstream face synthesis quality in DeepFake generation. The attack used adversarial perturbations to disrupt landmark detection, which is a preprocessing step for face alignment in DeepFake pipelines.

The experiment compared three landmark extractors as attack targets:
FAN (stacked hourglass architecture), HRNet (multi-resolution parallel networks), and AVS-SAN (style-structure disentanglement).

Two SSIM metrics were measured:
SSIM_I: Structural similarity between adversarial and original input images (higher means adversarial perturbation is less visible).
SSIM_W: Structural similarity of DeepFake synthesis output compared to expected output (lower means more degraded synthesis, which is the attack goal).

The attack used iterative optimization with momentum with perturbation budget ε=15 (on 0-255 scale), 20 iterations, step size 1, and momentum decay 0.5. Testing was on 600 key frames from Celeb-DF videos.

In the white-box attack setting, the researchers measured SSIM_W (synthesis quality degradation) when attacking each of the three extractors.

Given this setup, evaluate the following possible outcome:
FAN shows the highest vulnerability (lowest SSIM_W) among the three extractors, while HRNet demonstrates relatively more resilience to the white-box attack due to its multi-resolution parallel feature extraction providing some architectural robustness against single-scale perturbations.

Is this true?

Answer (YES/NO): NO